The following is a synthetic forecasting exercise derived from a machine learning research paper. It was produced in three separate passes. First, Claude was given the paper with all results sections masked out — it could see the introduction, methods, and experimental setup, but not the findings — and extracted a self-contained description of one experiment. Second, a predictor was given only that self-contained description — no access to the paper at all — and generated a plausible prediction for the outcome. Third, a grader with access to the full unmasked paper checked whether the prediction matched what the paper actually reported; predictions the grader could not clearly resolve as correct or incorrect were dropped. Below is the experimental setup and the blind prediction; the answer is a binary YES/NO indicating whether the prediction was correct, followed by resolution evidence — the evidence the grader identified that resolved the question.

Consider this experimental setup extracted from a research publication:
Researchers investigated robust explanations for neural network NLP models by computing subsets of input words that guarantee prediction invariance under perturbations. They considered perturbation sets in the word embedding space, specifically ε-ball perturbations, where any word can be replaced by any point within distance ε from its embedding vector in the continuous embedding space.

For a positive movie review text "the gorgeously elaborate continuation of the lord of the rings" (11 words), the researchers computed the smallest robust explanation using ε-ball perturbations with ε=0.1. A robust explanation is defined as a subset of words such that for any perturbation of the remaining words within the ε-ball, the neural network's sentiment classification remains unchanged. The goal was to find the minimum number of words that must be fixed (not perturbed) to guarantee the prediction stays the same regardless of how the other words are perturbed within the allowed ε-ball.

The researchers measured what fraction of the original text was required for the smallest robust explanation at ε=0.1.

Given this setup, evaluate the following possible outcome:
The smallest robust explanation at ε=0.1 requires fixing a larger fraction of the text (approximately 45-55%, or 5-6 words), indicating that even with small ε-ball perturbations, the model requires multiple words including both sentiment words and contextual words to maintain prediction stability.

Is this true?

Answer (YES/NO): NO